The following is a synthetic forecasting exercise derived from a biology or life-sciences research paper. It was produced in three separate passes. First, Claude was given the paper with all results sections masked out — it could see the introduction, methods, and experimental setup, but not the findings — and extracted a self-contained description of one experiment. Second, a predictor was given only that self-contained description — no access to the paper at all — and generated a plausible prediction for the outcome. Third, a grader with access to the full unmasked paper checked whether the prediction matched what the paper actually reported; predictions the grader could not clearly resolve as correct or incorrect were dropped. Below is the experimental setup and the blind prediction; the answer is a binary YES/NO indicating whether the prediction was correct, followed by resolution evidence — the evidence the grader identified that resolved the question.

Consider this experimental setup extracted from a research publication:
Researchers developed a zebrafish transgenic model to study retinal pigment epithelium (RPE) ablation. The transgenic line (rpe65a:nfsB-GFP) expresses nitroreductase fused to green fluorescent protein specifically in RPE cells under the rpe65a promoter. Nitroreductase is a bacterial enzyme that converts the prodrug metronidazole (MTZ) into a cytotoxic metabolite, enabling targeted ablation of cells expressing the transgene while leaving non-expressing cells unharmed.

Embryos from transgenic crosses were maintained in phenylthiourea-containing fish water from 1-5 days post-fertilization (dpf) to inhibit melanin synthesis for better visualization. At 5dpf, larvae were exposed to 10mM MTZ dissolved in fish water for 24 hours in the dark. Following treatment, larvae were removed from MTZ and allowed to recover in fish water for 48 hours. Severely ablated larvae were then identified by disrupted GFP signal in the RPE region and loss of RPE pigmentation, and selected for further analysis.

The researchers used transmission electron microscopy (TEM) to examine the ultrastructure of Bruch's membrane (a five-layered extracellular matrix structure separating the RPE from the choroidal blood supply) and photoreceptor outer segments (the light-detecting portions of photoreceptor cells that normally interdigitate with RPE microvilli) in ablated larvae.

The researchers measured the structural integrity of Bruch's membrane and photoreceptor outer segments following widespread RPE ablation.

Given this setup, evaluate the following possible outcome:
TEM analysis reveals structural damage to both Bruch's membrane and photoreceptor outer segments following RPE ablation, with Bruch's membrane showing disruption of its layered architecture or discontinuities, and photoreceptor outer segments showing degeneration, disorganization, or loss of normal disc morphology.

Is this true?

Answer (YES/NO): YES